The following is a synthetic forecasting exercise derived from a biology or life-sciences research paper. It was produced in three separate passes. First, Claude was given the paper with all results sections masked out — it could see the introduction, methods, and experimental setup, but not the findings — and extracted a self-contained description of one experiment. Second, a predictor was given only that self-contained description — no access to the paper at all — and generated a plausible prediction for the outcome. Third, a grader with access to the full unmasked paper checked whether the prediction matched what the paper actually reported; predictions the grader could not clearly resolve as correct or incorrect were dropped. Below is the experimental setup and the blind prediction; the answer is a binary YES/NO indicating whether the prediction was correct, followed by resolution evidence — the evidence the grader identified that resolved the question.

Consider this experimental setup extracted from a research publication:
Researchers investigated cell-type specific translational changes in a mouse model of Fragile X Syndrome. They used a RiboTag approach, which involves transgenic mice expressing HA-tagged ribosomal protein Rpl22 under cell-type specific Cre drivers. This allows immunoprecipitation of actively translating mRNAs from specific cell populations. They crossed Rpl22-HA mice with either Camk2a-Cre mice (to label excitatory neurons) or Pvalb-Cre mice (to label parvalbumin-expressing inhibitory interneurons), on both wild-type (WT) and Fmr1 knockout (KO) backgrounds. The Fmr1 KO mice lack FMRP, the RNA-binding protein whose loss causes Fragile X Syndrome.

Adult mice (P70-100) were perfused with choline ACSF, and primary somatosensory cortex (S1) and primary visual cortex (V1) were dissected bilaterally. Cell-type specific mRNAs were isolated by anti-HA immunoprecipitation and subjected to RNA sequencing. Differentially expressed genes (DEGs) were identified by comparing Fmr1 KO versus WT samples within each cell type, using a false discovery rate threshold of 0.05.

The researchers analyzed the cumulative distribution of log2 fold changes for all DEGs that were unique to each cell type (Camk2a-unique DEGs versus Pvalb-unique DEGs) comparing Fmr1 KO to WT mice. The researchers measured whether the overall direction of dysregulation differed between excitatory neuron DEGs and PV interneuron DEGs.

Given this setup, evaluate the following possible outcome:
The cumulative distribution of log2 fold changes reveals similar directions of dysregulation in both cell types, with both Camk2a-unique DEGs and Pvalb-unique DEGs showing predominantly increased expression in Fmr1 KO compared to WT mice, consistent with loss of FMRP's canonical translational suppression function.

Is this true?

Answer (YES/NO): NO